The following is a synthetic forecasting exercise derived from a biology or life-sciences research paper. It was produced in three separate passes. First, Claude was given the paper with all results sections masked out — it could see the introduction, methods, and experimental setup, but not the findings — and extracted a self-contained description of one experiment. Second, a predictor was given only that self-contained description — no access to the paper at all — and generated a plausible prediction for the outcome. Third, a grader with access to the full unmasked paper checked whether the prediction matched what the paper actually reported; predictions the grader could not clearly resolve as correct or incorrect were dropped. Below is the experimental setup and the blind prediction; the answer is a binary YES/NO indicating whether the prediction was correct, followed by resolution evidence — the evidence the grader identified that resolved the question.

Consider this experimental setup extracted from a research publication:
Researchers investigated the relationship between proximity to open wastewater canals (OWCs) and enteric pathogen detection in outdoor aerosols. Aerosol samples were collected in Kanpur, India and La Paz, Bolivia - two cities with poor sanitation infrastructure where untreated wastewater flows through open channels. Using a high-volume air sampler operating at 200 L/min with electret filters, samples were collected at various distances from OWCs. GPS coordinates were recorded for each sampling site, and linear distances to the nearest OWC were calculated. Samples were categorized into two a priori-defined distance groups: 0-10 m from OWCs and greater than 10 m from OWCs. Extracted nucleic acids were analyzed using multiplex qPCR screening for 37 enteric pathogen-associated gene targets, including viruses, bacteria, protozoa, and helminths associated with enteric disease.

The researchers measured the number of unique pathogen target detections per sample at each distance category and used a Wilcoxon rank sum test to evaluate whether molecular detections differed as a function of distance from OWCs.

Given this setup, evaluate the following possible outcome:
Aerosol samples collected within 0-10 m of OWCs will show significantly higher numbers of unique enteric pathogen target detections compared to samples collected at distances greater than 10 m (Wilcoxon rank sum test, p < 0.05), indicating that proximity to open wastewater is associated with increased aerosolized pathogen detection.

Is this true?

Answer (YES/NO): YES